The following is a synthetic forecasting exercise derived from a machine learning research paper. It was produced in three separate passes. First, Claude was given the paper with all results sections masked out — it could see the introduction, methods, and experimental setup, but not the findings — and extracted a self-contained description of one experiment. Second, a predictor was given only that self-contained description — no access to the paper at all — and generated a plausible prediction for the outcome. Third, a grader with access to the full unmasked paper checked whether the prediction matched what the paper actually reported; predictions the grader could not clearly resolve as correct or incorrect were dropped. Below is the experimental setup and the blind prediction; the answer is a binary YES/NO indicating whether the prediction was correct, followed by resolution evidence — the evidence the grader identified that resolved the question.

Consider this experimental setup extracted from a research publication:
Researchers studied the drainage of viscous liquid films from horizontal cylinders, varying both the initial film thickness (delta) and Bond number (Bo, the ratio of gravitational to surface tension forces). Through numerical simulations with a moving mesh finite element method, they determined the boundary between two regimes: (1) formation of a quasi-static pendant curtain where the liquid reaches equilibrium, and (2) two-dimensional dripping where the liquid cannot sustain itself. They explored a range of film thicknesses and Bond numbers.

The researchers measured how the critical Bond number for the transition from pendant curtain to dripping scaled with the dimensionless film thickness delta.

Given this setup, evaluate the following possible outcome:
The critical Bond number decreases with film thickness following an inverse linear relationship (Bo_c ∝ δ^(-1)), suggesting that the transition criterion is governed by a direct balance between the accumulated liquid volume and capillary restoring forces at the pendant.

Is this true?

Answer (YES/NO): YES